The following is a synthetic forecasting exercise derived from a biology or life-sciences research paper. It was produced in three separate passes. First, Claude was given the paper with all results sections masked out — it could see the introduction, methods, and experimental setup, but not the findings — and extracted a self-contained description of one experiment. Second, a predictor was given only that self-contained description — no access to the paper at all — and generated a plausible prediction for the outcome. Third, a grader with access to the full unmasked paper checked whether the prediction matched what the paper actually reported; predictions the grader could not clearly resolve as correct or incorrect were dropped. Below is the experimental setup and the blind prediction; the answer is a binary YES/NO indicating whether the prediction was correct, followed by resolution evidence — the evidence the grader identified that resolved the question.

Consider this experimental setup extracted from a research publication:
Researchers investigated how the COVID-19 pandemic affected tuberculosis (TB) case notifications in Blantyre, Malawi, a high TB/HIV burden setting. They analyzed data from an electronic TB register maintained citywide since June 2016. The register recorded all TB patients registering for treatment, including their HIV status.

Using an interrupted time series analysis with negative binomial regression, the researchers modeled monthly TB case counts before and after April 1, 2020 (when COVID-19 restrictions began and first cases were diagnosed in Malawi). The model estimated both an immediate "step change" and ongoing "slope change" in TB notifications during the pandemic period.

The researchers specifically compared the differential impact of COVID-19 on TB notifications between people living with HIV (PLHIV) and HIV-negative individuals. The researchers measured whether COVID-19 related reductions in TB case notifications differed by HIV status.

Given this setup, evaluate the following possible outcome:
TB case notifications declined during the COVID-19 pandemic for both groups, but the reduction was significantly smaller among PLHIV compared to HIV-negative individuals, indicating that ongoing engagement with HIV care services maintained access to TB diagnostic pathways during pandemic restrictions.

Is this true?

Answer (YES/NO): YES